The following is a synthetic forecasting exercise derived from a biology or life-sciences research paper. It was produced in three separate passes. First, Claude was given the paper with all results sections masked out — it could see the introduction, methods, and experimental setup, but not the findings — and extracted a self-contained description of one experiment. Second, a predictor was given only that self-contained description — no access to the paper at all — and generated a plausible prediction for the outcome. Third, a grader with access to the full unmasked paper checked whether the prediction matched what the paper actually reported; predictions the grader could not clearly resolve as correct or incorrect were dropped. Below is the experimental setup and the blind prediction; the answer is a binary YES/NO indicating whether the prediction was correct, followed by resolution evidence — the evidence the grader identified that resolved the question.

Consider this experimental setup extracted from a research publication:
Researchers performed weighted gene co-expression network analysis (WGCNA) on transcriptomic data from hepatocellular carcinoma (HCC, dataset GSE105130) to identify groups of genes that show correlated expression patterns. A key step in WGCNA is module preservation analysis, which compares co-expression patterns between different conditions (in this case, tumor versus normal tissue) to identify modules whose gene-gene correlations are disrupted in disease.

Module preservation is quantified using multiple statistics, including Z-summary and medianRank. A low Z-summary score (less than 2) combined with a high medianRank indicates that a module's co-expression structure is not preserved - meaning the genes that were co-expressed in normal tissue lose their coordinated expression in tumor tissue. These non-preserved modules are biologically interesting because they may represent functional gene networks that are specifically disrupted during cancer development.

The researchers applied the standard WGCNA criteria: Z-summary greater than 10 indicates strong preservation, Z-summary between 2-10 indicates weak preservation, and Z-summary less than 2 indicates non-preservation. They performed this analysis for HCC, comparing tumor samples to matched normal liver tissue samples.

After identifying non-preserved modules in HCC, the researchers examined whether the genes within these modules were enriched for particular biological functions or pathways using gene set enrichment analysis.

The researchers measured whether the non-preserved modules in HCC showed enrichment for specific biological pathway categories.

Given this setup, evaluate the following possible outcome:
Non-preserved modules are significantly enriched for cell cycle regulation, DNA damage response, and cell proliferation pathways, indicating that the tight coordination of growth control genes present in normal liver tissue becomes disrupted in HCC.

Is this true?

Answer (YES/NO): NO